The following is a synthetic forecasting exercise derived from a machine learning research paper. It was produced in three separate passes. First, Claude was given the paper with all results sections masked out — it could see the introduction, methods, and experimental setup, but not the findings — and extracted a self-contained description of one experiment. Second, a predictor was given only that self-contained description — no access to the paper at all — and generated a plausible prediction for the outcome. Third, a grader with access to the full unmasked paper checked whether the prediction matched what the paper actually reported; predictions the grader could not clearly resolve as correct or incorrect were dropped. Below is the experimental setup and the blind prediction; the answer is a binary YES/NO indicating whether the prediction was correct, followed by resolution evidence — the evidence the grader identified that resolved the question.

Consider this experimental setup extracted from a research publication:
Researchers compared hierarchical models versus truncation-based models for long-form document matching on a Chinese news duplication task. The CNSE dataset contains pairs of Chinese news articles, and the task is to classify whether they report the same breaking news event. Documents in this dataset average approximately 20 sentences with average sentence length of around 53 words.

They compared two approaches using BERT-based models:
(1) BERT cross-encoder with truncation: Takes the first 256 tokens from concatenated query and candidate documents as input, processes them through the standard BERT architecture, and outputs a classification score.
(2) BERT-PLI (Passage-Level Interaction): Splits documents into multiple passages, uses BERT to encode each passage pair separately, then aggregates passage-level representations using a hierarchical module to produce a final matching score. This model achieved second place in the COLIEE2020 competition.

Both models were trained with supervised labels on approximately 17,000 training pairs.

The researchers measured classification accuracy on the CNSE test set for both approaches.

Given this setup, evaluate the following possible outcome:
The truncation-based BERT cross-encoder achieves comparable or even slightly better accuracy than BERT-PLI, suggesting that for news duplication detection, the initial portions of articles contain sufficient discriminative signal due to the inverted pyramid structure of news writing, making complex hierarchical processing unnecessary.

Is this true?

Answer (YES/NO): NO